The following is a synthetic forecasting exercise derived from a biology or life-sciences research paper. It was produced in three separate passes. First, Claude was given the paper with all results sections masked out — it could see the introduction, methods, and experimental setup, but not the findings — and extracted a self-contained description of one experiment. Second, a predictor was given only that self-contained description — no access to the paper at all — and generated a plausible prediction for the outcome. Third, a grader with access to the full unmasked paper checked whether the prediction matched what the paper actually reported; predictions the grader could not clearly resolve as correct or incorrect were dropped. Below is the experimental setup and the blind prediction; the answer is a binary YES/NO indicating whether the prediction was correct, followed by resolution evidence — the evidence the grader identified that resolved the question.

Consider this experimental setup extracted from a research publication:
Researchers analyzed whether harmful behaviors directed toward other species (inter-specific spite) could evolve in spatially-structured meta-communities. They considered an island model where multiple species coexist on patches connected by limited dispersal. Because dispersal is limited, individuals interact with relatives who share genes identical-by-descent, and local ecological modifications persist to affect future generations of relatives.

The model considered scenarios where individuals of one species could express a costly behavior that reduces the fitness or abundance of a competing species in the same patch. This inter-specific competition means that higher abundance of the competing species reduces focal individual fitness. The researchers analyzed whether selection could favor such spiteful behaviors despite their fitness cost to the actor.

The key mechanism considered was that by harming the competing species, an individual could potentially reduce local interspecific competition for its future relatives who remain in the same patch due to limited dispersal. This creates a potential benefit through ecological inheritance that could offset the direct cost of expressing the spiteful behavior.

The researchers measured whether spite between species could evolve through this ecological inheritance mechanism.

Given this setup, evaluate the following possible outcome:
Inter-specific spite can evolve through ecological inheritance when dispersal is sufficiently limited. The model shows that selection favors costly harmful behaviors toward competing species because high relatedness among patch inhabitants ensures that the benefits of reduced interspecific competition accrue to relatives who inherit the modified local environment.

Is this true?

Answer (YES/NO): YES